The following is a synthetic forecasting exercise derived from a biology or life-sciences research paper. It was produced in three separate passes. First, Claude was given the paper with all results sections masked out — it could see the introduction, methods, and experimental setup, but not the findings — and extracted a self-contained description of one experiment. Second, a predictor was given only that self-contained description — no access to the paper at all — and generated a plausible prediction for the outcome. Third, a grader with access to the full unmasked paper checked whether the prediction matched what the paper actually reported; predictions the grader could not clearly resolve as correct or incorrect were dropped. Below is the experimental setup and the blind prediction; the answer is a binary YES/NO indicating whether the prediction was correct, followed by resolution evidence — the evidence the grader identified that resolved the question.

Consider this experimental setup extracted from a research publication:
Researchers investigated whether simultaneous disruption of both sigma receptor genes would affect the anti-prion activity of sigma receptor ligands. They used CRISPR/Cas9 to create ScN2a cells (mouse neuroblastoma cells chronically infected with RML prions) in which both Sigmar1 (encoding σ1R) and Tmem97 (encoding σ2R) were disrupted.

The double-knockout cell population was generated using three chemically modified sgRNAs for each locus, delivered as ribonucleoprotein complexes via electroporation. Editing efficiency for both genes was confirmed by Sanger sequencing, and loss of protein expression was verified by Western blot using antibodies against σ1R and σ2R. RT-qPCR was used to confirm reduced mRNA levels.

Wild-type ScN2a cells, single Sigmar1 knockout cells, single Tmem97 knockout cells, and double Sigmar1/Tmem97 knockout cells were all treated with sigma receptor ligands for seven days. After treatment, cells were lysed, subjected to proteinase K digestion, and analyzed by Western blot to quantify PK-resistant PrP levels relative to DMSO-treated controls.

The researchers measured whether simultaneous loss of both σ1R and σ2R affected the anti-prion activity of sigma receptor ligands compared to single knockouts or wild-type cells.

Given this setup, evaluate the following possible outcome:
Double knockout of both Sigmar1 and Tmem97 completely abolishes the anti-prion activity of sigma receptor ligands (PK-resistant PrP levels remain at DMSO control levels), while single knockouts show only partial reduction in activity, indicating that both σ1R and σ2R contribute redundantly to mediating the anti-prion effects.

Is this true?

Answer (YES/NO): NO